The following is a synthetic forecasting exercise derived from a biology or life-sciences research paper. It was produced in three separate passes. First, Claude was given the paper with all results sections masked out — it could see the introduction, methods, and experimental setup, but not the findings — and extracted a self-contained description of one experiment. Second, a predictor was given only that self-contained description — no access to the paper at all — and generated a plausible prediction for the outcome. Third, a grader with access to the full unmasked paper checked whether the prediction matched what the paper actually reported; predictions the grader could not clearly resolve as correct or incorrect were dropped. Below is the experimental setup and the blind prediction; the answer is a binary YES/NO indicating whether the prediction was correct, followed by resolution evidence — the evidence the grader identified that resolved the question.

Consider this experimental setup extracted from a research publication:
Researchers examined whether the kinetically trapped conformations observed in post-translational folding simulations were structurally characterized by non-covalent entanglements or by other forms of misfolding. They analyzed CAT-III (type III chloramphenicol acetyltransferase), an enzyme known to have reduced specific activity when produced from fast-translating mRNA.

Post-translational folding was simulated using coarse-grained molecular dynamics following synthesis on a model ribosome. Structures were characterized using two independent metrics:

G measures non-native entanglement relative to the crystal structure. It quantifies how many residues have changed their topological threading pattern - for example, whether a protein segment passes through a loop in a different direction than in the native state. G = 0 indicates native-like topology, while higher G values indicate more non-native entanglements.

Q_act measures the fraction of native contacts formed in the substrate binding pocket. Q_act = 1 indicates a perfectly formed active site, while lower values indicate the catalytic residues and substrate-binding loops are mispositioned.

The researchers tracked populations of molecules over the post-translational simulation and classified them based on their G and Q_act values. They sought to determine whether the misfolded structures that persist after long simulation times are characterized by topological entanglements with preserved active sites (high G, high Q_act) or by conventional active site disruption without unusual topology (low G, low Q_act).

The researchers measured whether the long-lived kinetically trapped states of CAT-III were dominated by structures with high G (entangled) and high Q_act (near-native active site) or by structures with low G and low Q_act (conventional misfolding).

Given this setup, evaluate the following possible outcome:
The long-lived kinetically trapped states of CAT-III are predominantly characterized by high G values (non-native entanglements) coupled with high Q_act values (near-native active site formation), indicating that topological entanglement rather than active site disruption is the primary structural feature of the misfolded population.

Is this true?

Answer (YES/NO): YES